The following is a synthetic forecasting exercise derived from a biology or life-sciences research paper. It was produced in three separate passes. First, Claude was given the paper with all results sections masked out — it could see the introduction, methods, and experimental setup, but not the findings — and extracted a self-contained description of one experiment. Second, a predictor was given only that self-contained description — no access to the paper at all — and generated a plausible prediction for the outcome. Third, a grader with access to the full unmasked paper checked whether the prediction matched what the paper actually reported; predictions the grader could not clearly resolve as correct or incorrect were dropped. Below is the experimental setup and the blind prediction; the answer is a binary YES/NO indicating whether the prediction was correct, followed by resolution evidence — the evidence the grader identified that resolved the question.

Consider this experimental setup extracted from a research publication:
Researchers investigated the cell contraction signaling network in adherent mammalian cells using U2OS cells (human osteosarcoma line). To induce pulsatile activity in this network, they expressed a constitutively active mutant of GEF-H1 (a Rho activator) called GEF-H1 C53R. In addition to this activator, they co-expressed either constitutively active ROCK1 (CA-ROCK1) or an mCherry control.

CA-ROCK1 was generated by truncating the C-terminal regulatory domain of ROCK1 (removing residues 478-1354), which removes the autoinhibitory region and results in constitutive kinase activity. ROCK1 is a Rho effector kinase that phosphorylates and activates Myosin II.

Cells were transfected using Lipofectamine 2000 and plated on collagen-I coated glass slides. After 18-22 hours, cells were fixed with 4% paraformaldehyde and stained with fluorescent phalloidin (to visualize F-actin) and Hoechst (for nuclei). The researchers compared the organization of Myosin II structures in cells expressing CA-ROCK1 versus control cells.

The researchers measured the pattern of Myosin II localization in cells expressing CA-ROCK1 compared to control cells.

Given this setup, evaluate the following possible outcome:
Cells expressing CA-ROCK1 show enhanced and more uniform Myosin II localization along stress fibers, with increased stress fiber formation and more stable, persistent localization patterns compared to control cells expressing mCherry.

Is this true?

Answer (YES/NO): NO